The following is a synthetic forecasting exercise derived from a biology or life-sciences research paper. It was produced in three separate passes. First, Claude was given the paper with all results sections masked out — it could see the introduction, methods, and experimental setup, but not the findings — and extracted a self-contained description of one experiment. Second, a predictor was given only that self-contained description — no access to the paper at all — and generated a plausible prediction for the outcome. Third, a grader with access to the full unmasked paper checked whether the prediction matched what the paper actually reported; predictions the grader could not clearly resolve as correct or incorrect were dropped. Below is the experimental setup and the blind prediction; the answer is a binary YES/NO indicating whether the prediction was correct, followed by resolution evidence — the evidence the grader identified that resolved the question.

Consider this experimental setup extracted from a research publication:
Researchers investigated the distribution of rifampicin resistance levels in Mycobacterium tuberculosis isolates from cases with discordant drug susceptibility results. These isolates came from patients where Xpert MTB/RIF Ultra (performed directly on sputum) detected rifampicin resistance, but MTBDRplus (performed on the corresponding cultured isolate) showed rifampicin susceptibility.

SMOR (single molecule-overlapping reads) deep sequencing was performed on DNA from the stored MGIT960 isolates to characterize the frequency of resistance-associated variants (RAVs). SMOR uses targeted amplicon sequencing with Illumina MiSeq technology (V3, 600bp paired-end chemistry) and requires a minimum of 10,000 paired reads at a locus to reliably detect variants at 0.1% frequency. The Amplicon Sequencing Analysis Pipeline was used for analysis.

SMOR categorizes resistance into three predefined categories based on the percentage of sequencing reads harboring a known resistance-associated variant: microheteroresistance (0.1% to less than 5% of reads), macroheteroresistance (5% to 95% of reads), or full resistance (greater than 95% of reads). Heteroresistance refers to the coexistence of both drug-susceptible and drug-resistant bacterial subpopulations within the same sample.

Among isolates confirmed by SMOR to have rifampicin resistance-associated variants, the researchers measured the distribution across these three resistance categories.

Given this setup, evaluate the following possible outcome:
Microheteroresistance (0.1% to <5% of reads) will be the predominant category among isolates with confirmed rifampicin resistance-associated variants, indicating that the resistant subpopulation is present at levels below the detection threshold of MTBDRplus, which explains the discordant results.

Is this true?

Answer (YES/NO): NO